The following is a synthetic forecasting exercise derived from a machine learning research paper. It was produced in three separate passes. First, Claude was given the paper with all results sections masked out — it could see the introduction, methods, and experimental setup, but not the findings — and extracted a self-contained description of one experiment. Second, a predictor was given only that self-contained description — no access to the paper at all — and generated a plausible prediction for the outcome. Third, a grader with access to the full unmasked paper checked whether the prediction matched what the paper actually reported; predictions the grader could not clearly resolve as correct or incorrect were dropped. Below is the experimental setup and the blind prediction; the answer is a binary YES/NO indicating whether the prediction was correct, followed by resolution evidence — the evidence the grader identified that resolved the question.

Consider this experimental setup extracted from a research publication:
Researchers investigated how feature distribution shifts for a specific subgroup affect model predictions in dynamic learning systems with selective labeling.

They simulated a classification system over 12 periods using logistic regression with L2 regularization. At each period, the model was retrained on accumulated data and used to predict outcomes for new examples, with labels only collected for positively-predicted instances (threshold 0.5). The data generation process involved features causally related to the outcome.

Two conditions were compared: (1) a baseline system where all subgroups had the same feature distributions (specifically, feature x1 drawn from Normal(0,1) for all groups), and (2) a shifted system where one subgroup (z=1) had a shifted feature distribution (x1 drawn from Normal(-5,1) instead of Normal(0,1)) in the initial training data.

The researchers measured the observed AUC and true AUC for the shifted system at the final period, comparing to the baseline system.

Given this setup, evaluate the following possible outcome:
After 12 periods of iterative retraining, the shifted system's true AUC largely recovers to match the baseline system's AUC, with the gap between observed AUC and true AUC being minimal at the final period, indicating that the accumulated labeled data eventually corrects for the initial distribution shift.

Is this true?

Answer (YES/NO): NO